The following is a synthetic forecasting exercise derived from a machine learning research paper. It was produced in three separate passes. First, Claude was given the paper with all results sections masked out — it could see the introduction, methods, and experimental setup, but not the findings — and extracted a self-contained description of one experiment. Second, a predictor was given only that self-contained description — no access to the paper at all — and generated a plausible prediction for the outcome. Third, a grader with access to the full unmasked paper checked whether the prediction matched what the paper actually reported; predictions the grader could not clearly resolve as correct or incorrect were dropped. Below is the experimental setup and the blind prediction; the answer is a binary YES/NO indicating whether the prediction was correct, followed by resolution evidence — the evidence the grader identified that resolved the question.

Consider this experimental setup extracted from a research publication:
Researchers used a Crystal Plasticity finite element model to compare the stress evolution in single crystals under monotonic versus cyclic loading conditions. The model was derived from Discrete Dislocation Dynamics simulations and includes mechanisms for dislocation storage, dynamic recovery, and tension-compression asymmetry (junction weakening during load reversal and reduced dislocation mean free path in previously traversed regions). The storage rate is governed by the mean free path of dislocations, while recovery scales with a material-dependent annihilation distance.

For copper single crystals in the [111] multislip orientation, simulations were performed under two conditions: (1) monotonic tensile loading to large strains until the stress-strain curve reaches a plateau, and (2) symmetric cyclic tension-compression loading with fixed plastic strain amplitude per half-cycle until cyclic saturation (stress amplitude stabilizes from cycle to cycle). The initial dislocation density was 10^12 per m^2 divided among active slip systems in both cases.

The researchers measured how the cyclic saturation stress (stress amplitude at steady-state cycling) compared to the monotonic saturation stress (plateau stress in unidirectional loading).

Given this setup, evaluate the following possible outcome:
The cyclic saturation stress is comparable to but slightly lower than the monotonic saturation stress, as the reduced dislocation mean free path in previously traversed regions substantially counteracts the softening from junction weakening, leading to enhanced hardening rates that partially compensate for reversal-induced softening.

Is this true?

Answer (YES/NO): NO